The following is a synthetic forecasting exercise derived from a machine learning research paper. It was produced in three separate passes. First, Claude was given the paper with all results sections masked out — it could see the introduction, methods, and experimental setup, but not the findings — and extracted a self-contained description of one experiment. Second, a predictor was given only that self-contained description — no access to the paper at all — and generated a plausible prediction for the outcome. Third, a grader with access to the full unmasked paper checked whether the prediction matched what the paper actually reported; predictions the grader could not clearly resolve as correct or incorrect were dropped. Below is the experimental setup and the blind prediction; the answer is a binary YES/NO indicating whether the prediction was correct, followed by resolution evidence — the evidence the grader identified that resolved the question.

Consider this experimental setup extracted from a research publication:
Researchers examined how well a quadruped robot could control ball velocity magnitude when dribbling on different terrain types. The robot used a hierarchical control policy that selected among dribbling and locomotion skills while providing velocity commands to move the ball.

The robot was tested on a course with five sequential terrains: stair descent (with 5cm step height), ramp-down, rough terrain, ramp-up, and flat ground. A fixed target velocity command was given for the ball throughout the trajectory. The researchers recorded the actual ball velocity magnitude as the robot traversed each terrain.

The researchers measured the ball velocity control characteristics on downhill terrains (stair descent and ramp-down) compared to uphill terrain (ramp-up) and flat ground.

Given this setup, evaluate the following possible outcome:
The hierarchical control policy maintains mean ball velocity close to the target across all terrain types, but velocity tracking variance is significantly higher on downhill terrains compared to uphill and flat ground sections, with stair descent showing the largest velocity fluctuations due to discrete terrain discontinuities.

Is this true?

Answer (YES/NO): NO